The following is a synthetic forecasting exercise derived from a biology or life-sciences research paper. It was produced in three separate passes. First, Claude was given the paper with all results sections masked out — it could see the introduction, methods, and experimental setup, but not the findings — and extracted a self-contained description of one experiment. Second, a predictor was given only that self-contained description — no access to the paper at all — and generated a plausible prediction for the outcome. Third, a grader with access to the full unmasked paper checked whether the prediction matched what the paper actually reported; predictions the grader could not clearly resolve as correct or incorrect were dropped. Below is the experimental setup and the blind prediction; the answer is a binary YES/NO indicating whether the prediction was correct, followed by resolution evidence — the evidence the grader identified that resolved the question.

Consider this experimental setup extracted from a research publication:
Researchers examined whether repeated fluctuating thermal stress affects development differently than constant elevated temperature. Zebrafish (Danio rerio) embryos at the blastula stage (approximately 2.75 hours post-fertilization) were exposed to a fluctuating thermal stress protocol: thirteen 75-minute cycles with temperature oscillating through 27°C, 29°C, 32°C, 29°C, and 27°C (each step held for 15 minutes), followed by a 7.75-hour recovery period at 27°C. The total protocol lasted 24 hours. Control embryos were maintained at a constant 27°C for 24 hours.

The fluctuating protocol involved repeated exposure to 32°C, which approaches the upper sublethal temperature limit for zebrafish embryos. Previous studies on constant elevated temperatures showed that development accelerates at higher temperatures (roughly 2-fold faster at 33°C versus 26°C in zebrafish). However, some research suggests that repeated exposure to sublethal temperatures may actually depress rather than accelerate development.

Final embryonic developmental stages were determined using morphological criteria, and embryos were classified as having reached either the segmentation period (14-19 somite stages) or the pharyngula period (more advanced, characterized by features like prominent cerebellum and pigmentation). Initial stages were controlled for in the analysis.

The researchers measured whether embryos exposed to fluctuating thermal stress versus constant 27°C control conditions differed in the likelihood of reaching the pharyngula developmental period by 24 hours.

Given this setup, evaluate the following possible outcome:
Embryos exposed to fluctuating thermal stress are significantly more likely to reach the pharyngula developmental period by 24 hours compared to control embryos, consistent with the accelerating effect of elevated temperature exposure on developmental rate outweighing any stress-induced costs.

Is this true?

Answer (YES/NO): YES